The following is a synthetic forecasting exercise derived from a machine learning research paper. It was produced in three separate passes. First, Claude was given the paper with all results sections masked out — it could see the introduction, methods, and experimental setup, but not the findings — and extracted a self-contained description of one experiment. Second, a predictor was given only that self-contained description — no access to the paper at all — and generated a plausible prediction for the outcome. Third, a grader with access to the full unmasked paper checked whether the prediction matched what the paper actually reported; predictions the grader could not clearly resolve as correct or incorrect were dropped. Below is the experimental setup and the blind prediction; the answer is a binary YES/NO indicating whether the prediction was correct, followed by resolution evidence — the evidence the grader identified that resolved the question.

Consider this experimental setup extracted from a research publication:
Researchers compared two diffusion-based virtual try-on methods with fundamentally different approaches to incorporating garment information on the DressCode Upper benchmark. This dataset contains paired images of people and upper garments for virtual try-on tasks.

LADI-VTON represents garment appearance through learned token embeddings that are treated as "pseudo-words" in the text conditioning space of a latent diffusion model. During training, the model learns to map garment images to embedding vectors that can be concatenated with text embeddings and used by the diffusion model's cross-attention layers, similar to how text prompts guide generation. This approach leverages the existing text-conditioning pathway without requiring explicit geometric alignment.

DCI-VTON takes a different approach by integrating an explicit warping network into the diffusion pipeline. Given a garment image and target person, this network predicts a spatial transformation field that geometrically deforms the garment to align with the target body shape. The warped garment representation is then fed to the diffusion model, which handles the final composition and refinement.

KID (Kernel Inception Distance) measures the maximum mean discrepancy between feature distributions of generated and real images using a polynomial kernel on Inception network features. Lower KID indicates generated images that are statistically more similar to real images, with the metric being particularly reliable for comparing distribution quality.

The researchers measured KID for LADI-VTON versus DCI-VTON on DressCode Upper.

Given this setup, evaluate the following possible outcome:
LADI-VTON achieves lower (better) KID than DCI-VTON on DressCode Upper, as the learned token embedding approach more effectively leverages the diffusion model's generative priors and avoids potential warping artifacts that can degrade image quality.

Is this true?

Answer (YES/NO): NO